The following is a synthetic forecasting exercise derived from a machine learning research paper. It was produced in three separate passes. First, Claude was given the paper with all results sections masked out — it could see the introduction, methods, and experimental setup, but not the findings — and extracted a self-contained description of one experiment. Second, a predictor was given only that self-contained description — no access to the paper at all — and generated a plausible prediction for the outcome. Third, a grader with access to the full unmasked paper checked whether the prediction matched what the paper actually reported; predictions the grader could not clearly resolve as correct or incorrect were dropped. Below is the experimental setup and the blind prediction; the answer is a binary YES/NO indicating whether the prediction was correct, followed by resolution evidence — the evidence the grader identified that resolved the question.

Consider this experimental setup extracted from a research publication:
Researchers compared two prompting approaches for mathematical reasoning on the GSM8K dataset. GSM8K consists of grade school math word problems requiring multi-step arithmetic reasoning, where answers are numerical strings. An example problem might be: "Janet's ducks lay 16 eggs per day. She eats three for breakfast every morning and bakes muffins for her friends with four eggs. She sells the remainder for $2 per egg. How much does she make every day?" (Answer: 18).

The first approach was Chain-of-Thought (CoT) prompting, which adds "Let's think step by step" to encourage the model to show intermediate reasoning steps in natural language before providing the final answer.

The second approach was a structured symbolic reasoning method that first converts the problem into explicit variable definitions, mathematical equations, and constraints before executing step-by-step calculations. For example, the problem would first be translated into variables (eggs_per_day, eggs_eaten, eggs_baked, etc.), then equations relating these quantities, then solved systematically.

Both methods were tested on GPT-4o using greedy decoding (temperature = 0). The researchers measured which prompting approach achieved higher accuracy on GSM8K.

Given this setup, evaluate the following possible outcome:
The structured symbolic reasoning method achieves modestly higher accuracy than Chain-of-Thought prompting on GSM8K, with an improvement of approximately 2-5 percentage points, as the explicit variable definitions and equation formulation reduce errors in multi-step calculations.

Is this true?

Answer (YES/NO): NO